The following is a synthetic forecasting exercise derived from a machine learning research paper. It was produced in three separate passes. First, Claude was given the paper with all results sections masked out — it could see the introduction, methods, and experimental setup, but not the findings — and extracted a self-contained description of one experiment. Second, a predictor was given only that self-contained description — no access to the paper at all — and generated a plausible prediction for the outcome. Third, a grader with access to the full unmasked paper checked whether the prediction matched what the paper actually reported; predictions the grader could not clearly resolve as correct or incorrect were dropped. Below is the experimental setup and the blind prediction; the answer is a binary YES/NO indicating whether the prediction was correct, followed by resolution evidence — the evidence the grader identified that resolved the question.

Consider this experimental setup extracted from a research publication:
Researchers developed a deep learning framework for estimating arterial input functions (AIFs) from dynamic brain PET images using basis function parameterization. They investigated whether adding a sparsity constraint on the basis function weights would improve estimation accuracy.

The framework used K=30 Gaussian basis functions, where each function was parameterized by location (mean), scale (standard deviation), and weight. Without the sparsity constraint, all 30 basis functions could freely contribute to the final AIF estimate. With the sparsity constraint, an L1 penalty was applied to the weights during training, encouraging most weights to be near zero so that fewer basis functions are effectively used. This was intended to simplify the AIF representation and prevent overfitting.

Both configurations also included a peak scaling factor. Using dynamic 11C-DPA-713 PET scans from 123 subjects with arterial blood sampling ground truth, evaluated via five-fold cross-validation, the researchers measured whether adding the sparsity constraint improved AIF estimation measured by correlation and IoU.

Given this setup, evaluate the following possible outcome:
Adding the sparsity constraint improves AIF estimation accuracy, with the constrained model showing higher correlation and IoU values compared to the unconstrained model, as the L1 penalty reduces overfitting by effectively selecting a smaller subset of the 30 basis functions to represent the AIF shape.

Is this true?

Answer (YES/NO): NO